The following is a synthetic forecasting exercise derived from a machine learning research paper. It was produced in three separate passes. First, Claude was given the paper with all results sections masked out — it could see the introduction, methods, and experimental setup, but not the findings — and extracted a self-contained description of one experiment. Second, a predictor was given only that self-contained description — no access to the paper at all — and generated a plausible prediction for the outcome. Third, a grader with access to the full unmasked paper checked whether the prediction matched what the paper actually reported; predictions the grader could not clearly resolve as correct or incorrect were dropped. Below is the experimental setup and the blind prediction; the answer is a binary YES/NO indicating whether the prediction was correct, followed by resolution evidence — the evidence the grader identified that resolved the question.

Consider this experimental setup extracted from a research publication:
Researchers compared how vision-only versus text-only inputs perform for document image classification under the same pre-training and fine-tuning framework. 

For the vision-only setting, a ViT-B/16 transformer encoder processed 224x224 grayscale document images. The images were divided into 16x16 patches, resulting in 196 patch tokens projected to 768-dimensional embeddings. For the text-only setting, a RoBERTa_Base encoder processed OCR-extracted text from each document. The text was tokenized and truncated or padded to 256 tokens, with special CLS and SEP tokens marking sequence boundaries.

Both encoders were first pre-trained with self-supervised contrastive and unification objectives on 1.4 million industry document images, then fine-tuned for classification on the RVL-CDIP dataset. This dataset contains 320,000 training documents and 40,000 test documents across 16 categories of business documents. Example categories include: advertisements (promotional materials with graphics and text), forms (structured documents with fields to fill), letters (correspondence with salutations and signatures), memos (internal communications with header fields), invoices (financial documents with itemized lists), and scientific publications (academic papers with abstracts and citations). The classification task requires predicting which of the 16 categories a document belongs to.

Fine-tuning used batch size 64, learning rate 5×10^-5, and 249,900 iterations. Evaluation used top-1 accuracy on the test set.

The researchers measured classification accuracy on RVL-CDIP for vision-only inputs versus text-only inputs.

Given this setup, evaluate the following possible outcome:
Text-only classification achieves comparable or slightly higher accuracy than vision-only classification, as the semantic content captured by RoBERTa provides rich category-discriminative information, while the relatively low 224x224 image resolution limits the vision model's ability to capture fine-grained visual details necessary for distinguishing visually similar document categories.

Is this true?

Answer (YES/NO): YES